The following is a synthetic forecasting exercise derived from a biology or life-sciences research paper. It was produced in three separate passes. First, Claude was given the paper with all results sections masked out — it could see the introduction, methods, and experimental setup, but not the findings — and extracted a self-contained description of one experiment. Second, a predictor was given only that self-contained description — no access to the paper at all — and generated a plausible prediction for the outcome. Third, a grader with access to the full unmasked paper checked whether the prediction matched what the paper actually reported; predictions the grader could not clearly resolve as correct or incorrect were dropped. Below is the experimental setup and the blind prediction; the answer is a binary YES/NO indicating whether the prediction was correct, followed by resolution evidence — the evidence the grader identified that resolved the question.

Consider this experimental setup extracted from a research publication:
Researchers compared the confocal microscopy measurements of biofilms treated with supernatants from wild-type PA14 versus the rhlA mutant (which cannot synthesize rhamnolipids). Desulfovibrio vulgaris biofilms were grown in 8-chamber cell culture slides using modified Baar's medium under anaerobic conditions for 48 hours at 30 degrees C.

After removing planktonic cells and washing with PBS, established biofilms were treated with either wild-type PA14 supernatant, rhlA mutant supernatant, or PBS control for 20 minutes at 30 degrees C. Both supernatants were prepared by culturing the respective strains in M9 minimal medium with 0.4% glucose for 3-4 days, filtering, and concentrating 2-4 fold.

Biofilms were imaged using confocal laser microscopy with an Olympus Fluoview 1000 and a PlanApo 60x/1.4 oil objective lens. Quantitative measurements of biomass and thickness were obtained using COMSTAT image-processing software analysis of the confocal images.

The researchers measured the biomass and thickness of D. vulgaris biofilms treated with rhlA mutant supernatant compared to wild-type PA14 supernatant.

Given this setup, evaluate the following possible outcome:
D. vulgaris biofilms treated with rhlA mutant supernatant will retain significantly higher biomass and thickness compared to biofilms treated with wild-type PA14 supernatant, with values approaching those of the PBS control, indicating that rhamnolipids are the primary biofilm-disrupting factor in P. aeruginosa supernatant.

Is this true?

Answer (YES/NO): YES